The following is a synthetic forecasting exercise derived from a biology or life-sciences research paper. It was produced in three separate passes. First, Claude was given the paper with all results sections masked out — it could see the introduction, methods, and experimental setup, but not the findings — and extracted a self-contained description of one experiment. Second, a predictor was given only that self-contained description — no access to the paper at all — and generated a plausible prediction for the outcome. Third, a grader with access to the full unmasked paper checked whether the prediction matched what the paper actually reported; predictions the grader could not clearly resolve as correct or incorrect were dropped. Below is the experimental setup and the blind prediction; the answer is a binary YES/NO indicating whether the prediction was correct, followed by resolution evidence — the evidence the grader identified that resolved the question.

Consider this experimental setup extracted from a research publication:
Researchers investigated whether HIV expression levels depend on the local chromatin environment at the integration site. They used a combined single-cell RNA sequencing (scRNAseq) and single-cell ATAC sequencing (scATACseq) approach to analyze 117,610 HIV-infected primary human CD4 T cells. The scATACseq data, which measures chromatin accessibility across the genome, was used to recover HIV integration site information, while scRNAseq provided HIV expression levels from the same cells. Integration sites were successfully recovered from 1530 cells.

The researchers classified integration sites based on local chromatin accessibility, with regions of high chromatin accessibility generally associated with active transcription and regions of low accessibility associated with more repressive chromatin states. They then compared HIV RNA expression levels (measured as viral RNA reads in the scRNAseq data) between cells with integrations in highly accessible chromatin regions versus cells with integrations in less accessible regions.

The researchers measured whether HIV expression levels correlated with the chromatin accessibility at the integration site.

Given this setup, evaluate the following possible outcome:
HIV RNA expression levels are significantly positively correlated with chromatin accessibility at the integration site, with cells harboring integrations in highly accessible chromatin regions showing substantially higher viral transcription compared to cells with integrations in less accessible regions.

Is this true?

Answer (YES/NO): NO